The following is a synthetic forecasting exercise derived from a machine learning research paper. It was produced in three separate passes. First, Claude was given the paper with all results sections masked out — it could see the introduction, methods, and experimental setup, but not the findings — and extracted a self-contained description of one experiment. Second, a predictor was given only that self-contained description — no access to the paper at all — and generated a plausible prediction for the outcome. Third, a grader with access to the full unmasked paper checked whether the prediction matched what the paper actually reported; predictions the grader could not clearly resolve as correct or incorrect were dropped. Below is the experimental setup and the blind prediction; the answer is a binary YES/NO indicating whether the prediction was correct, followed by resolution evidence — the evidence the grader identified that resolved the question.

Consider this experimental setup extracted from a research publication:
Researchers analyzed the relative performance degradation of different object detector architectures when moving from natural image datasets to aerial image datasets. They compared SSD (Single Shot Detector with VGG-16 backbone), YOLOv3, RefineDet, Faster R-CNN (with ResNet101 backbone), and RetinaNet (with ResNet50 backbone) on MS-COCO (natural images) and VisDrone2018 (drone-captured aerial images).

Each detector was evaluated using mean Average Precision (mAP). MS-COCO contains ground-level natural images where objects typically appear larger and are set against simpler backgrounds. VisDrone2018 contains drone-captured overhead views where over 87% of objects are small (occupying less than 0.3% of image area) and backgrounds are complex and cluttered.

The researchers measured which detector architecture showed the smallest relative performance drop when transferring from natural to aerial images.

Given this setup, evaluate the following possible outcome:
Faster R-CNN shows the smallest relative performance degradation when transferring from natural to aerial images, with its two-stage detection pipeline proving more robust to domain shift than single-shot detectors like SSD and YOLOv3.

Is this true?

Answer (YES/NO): NO